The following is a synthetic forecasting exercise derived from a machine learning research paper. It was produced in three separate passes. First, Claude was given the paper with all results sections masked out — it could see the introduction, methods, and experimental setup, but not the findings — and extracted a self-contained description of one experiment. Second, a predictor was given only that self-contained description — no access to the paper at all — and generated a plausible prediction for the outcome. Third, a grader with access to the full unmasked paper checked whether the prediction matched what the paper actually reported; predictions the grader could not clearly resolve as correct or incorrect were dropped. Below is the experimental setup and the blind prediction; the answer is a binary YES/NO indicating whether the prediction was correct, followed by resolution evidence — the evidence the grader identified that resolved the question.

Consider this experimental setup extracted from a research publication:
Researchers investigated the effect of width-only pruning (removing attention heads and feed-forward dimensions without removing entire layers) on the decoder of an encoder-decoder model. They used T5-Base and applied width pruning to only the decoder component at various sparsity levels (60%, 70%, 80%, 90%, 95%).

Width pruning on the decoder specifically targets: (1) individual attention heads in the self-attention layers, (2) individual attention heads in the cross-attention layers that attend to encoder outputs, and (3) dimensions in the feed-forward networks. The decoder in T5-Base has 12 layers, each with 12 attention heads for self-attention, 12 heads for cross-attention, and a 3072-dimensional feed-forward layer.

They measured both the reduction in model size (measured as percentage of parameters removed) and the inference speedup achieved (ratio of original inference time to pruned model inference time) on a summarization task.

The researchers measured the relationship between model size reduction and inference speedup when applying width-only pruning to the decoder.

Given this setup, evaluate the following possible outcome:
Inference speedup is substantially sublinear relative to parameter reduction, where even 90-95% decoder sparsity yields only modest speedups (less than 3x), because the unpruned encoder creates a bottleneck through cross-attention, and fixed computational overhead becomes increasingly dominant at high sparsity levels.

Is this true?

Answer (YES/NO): NO